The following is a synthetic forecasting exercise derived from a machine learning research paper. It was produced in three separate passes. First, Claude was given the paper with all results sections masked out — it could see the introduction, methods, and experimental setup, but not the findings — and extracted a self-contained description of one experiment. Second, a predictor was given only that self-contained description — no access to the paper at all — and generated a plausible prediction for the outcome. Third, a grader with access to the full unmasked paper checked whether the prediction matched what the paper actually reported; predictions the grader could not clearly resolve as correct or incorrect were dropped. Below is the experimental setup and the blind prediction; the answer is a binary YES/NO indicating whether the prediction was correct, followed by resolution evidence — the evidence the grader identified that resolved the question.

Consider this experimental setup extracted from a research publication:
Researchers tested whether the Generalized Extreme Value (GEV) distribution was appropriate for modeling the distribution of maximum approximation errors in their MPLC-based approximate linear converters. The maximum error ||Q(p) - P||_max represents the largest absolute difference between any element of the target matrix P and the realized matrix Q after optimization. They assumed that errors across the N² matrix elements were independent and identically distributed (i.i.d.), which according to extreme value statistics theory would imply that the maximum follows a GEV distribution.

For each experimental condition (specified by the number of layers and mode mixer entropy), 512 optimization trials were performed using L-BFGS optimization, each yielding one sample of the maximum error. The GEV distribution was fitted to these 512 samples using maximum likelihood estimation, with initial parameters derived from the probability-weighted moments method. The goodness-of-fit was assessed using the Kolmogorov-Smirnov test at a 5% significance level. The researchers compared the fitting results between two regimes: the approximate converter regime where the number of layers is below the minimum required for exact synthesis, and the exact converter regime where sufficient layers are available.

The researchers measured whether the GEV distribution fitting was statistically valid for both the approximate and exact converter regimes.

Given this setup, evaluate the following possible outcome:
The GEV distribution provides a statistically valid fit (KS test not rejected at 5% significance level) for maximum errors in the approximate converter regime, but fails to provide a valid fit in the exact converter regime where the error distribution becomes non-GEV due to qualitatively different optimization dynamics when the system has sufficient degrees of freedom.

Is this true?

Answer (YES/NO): YES